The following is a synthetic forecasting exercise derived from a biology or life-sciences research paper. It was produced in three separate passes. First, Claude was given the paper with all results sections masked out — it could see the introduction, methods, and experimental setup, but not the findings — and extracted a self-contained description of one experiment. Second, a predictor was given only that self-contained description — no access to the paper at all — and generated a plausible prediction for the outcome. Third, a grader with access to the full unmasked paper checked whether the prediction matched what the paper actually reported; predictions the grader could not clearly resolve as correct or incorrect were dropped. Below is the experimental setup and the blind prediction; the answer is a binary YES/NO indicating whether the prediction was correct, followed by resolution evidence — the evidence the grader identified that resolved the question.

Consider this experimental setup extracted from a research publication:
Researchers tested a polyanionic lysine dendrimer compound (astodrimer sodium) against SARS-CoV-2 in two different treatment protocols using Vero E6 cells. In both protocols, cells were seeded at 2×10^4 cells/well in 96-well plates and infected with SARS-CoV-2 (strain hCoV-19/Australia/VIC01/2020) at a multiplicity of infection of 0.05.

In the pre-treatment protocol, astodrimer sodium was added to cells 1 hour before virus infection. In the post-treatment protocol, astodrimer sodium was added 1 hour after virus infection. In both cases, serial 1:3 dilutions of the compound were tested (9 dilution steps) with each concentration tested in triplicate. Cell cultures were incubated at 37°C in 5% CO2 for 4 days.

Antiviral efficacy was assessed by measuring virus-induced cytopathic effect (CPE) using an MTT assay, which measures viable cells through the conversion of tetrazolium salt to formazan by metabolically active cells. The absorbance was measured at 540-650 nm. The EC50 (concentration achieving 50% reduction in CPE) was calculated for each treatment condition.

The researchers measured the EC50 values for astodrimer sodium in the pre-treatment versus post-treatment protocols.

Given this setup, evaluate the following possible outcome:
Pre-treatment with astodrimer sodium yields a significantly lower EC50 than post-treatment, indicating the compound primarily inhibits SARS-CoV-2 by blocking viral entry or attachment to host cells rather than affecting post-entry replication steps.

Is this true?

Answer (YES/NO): NO